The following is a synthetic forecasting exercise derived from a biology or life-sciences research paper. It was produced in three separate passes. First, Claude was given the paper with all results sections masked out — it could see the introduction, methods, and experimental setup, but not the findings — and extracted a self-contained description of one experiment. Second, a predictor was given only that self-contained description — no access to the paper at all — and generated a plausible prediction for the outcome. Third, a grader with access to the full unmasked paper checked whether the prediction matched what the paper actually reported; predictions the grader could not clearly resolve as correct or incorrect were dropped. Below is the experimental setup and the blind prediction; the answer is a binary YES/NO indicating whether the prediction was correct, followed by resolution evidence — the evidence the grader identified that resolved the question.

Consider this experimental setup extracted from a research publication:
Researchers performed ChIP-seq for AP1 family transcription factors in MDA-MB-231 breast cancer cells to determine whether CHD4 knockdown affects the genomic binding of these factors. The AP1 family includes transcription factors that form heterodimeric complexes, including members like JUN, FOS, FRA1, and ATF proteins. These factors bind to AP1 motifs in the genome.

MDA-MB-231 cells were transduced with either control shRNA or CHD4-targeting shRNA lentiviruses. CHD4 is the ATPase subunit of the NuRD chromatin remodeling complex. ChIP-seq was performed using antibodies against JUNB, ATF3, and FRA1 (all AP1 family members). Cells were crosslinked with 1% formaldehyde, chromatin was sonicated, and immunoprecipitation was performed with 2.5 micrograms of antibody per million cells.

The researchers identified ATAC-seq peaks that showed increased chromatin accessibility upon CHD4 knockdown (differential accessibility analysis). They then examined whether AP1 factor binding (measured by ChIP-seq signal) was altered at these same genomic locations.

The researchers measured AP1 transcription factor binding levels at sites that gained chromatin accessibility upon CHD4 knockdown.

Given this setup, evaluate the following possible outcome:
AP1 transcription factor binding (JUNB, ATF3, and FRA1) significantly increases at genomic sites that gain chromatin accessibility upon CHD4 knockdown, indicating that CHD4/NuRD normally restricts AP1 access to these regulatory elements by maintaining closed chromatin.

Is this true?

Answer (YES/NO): NO